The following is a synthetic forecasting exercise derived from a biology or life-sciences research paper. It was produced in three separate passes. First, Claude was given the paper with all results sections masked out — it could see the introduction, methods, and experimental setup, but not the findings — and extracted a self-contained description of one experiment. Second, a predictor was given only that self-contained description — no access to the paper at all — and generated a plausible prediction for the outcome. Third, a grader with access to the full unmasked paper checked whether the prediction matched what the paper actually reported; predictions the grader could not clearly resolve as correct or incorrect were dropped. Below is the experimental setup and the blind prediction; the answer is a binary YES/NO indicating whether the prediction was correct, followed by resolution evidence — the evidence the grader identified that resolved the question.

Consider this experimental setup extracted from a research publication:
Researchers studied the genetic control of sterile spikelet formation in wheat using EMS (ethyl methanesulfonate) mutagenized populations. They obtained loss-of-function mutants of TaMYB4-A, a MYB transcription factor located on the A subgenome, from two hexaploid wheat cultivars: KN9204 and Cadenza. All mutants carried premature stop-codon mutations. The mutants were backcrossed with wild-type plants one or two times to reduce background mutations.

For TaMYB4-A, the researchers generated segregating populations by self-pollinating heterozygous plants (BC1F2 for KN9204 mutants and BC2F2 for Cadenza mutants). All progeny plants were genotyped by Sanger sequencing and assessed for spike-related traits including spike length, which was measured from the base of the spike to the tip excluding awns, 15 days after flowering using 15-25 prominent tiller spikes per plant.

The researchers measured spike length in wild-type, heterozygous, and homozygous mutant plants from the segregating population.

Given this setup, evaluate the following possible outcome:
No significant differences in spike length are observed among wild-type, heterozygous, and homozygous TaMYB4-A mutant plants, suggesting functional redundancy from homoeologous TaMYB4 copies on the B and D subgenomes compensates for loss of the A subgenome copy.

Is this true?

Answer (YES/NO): NO